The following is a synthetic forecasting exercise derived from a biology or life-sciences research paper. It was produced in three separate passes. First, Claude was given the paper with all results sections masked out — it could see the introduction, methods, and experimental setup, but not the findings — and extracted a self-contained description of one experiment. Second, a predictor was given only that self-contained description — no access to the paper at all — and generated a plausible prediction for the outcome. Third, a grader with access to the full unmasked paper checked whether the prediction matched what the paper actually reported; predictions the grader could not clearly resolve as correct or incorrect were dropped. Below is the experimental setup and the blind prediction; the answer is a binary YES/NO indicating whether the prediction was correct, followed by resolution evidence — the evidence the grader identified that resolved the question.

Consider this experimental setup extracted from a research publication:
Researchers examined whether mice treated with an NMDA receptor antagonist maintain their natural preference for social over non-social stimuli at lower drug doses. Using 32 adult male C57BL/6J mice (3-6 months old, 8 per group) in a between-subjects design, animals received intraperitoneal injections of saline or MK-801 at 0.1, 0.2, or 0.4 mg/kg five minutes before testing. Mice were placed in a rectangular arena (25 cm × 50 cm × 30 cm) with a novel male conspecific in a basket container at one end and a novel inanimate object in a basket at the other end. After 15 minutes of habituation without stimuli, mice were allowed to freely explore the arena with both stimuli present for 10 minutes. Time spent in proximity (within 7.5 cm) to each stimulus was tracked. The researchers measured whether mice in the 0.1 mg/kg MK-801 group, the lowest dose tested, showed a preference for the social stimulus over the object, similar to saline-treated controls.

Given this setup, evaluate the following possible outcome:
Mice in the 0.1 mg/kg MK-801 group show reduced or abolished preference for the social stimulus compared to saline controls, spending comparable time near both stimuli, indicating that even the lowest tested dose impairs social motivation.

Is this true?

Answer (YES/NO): NO